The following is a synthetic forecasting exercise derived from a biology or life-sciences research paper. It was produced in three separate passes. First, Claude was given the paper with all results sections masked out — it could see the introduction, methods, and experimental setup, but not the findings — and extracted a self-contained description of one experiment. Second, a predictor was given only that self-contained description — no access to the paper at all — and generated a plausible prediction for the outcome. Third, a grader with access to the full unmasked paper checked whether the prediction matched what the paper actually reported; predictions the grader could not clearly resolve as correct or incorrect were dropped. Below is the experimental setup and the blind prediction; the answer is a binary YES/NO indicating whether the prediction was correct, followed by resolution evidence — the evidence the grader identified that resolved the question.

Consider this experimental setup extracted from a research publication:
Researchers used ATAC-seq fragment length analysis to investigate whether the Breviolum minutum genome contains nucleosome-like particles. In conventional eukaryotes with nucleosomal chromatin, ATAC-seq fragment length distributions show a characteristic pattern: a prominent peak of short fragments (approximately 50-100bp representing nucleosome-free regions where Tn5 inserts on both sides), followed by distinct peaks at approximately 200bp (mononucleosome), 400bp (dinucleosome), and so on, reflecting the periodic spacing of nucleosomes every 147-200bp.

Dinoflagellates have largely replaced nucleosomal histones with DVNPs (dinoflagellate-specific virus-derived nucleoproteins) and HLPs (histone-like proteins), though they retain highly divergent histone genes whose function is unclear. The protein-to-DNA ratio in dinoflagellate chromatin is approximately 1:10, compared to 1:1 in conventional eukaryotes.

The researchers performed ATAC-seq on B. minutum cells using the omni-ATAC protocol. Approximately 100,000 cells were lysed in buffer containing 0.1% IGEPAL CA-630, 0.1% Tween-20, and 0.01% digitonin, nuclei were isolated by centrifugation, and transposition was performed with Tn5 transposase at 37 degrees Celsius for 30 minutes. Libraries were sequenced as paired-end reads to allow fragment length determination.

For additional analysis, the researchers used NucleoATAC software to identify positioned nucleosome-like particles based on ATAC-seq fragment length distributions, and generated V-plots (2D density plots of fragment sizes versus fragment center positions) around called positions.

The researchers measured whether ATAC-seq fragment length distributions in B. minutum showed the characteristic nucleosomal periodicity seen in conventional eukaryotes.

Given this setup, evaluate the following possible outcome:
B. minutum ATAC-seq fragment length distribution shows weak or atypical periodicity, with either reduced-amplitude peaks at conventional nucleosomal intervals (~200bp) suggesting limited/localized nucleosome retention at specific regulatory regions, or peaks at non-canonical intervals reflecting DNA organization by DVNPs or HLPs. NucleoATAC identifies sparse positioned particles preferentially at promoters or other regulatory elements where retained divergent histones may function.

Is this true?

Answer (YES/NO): NO